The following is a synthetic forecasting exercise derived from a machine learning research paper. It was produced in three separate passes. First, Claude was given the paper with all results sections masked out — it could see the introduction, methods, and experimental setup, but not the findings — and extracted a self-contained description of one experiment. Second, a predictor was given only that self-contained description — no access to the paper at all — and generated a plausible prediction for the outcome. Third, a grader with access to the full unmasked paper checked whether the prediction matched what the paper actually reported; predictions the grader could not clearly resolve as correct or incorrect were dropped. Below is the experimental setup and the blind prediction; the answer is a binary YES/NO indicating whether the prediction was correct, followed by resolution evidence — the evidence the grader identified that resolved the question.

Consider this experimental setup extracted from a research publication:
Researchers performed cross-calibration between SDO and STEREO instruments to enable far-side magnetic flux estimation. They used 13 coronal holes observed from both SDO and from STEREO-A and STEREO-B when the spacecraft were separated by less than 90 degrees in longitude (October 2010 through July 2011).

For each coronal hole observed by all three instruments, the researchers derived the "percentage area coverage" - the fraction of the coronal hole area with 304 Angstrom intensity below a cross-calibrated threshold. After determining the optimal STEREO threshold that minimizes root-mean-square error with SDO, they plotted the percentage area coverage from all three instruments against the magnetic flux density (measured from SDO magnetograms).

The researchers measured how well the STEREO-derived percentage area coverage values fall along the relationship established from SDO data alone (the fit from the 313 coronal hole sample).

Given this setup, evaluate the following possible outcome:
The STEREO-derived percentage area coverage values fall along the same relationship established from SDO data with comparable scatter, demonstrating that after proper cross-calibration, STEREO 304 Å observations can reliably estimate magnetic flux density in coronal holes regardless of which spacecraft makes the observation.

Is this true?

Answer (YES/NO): YES